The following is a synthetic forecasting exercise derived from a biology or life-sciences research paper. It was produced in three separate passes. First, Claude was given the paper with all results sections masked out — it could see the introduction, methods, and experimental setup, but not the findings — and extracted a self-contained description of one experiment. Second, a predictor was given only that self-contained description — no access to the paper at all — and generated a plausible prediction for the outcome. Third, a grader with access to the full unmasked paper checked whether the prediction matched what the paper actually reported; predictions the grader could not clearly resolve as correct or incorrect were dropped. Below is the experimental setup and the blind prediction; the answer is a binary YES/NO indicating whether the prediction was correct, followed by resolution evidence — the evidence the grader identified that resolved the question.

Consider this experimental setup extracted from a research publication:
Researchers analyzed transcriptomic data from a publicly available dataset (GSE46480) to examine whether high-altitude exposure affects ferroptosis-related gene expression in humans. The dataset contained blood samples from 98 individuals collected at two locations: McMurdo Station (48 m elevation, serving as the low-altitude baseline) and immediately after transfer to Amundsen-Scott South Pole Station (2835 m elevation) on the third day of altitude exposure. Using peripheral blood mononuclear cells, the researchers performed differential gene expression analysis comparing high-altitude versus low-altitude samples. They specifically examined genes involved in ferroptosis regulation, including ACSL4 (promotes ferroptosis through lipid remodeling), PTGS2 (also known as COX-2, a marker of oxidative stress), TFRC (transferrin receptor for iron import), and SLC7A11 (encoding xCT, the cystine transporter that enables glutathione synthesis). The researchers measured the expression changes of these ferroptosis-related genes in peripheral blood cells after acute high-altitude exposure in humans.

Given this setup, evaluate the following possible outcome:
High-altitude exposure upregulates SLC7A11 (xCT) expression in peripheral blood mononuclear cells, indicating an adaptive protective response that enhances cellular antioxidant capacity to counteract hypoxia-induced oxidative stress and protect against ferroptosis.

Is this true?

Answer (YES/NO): NO